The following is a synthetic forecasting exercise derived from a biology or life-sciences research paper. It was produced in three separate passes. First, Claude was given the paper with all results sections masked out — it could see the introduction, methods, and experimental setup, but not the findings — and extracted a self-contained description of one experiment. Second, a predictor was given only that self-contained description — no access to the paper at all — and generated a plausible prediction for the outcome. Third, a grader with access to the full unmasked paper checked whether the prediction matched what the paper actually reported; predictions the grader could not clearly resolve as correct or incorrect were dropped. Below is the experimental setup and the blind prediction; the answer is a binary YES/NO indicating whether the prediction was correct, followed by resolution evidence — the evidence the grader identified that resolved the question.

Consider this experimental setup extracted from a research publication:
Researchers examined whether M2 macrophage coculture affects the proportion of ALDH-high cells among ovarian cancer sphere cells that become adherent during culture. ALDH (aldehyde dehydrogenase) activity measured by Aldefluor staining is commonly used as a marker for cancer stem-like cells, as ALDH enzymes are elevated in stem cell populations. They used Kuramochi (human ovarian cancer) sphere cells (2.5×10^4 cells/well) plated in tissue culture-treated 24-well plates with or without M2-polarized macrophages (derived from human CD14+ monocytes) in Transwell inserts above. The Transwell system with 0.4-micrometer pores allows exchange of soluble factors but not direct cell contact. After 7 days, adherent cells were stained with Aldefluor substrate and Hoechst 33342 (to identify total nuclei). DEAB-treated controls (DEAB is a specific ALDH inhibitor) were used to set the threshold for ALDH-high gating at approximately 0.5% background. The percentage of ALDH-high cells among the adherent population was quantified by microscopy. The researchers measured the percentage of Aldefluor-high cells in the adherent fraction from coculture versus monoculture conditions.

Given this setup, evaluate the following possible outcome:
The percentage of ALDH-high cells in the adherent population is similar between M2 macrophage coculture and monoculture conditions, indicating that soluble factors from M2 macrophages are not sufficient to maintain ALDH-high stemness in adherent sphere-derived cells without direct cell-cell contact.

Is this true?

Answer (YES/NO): NO